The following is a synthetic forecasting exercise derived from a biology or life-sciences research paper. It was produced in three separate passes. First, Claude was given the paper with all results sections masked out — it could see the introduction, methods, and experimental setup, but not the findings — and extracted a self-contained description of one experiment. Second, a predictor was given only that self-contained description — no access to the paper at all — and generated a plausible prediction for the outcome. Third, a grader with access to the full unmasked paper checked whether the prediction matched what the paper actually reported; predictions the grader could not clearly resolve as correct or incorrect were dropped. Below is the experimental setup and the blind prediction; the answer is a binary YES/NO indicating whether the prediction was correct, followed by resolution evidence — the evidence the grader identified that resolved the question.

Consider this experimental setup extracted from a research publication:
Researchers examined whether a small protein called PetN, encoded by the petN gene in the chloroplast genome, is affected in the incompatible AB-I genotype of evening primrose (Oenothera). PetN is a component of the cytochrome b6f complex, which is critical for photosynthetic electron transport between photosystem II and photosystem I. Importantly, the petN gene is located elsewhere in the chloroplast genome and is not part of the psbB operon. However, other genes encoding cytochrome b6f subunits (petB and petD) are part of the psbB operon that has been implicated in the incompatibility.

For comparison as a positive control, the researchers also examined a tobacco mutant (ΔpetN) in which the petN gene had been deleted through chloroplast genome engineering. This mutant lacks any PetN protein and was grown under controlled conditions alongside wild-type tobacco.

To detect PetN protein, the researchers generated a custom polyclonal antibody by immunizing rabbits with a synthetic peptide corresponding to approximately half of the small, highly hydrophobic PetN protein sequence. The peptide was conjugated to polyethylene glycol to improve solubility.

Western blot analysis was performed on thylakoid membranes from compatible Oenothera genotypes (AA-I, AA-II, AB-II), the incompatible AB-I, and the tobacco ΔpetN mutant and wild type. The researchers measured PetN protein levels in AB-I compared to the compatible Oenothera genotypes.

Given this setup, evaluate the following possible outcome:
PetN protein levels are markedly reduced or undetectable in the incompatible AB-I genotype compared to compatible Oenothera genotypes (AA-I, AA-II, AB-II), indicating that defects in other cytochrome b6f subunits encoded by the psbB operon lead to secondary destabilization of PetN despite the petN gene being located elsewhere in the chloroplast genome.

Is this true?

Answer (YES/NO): NO